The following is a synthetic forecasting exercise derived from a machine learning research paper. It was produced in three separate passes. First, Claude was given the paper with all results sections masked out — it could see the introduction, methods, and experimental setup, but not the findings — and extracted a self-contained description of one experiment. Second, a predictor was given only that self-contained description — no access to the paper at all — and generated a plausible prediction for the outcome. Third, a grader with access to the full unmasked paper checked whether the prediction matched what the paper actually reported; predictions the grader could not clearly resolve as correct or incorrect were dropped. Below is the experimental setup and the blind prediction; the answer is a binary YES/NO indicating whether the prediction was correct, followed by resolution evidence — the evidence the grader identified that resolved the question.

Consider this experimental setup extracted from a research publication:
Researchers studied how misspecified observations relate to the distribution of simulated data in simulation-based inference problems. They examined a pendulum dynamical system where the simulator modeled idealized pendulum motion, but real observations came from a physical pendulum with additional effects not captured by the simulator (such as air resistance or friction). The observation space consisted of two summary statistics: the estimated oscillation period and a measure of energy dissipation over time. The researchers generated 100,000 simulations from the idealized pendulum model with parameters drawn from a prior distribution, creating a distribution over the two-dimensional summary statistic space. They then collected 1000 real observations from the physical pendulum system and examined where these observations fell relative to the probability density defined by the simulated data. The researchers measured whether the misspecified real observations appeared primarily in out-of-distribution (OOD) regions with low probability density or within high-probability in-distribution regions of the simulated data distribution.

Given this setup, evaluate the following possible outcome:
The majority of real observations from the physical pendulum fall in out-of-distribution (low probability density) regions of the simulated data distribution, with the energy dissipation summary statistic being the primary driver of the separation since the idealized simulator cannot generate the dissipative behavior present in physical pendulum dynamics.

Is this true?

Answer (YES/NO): NO